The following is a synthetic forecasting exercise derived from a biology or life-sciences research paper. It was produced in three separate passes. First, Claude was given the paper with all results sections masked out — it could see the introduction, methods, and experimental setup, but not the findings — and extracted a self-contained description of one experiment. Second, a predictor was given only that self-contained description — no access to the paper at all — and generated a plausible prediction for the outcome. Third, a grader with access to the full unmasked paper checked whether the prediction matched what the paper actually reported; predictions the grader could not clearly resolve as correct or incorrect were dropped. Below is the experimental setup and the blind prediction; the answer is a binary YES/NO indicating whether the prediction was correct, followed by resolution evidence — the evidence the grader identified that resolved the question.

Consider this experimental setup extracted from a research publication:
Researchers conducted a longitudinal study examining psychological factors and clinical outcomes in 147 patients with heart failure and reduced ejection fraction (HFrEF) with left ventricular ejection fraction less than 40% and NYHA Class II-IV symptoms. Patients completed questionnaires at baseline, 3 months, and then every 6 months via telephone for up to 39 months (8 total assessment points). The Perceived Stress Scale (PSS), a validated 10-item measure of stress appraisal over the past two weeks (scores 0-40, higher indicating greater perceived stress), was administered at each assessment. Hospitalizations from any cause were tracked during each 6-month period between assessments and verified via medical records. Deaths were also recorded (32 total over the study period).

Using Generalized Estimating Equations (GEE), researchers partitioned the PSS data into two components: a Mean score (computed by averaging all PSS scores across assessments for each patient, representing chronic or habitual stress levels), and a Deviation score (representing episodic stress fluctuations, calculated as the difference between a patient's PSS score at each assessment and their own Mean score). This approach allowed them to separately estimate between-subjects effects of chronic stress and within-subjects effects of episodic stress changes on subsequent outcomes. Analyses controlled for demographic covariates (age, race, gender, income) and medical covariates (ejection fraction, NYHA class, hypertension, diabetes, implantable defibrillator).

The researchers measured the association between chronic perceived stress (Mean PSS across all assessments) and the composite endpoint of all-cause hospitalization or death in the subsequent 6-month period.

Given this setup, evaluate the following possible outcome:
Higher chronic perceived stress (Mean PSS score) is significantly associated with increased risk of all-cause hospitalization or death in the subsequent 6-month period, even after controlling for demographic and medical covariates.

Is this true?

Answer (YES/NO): YES